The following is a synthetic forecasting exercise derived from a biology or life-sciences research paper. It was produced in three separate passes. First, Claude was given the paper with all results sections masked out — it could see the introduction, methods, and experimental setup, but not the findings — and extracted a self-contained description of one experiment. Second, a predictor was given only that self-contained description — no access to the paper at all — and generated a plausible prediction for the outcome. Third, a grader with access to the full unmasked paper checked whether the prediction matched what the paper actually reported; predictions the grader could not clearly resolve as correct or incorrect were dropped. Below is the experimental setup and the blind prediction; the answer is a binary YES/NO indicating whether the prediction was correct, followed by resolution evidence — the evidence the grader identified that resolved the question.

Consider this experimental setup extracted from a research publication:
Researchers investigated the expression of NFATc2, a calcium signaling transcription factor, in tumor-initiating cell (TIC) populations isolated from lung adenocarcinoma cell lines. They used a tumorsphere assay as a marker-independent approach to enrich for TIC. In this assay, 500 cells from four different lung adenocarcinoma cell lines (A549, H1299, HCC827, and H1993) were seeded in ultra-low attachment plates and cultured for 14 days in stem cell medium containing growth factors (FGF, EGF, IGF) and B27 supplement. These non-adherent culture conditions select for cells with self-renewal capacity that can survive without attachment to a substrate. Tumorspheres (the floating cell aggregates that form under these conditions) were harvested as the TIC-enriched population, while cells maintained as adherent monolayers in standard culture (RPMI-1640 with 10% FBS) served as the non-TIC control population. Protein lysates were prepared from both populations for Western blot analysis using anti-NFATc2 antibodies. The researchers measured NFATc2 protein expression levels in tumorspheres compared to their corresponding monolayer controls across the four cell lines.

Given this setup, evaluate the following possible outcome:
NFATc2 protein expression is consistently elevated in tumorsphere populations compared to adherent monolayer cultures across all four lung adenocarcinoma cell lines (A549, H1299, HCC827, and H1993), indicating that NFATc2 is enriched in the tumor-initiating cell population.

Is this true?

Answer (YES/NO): YES